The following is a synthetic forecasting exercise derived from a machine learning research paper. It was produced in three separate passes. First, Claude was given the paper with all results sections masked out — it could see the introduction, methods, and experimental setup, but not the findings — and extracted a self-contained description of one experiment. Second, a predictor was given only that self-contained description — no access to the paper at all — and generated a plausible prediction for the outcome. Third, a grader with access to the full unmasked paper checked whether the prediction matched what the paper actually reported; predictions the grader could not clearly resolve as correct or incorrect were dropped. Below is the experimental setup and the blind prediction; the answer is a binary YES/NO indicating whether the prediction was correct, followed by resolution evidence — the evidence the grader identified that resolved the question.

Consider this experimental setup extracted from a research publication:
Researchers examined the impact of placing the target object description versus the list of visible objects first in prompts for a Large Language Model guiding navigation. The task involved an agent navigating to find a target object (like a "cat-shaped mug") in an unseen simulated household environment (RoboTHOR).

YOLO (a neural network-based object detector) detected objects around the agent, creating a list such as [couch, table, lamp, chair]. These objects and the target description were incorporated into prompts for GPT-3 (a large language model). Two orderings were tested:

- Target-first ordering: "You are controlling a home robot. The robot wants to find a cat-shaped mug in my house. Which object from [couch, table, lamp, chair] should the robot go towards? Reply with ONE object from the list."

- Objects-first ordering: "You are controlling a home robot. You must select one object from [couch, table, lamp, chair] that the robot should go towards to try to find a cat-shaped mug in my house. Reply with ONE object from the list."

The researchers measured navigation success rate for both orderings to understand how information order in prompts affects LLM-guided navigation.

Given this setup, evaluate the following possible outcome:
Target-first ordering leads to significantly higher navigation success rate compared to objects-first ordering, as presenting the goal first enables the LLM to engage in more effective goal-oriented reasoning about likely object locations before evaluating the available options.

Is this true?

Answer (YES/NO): NO